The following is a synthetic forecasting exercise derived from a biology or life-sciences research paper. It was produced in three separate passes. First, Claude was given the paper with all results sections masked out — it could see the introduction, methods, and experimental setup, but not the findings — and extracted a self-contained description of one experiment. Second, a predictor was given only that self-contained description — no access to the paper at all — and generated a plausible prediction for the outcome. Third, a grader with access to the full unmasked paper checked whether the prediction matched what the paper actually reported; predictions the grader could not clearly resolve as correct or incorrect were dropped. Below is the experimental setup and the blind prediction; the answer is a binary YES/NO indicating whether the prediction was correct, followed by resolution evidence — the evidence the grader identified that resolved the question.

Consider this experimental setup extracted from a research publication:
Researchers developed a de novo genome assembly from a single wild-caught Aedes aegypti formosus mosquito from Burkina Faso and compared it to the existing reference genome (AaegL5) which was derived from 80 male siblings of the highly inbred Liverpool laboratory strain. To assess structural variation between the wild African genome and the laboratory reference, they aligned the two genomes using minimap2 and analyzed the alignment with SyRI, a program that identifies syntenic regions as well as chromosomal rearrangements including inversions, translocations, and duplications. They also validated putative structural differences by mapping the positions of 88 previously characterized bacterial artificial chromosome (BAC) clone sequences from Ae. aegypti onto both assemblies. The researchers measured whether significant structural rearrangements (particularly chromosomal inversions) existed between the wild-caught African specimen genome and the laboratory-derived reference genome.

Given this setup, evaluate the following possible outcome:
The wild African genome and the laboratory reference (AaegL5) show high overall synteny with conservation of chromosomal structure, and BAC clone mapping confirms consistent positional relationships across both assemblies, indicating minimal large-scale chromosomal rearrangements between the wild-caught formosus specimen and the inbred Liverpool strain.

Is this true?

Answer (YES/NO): NO